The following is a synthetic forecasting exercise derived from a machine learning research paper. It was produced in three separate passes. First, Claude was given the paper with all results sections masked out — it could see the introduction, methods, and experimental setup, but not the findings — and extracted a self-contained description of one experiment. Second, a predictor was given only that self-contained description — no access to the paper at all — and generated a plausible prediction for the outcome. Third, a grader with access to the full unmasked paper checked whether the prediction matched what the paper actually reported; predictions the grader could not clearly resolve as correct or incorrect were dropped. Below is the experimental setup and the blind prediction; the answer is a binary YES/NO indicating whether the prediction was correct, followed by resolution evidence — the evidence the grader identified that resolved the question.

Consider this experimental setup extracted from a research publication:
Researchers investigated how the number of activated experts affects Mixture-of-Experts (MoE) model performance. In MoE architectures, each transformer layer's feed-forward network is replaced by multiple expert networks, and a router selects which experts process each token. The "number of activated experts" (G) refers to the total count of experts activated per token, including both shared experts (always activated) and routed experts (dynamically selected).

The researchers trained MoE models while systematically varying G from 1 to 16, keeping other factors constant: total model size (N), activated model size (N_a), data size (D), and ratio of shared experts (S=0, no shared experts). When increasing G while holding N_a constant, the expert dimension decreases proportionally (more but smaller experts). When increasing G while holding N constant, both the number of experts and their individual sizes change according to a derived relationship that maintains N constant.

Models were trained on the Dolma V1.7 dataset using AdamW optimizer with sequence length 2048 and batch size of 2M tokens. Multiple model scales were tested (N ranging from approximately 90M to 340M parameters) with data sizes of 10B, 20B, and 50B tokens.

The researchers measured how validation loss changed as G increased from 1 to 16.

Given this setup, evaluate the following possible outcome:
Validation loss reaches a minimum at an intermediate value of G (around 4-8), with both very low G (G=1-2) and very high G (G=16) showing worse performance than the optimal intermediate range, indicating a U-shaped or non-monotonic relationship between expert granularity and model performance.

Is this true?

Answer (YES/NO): YES